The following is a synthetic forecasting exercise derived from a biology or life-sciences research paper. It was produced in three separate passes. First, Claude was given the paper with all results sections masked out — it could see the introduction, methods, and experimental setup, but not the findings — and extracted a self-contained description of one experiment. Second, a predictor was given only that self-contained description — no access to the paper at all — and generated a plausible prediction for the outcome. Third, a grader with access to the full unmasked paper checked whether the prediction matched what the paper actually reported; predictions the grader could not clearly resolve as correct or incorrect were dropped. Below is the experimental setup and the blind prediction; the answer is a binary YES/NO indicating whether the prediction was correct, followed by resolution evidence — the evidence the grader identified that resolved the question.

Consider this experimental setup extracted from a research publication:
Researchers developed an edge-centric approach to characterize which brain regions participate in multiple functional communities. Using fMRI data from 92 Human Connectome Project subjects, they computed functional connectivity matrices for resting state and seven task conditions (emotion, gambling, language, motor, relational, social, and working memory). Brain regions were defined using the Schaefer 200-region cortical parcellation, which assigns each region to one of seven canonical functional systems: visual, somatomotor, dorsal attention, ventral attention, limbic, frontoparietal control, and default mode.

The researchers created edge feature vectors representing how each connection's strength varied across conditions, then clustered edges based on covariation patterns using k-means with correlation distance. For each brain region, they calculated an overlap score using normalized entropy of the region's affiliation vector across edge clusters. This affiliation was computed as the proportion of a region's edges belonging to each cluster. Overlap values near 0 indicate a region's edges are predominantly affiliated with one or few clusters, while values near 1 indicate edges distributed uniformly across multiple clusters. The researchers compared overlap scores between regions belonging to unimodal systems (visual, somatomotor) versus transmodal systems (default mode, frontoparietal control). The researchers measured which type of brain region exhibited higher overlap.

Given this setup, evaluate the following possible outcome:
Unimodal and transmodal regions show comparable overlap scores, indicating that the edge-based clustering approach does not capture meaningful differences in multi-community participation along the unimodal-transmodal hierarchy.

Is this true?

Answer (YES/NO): YES